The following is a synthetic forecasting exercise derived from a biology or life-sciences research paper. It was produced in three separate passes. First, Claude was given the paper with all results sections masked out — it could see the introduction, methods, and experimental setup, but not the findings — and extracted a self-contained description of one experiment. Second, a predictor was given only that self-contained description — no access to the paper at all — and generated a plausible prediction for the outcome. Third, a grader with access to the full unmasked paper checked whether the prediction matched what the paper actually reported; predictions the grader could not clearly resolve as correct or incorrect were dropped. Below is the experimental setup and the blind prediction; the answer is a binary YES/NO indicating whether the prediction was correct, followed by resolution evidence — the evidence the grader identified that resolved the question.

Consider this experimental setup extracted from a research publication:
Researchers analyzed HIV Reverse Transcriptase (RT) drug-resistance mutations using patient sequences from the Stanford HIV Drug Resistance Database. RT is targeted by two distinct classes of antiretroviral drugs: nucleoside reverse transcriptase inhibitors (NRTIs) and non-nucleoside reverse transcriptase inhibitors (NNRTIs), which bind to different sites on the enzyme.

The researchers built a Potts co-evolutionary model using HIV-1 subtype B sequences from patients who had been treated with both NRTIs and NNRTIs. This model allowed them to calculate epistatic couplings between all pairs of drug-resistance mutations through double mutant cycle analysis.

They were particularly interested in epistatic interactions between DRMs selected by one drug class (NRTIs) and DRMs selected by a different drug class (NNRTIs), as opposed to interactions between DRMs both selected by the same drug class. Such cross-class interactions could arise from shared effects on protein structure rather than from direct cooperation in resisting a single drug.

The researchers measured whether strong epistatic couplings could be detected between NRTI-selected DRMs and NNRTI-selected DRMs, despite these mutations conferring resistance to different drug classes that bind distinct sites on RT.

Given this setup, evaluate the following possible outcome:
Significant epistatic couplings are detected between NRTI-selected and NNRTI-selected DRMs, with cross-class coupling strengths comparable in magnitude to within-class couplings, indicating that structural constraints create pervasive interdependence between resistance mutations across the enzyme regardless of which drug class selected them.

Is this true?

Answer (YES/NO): YES